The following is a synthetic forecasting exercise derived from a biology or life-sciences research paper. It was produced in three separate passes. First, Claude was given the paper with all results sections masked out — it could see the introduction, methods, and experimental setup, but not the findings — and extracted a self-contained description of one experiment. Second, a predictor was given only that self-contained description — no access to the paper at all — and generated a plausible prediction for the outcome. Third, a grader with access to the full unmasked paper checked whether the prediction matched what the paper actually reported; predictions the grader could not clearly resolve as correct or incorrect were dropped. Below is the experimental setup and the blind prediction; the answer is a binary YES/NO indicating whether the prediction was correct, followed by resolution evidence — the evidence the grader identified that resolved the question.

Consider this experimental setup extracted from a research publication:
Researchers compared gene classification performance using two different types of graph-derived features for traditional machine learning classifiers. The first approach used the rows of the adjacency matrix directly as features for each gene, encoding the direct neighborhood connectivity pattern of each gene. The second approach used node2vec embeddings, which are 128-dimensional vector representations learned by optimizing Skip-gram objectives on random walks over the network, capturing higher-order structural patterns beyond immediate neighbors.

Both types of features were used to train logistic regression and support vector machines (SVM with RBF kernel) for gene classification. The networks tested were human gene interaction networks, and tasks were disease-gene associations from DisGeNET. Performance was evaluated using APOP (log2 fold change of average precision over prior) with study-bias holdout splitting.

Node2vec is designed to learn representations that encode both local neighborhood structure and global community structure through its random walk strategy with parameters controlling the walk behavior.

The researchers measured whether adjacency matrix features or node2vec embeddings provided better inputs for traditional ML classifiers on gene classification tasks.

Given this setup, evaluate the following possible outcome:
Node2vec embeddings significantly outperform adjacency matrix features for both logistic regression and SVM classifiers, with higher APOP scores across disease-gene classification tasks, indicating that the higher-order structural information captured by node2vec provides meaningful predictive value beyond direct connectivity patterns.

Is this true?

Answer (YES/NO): NO